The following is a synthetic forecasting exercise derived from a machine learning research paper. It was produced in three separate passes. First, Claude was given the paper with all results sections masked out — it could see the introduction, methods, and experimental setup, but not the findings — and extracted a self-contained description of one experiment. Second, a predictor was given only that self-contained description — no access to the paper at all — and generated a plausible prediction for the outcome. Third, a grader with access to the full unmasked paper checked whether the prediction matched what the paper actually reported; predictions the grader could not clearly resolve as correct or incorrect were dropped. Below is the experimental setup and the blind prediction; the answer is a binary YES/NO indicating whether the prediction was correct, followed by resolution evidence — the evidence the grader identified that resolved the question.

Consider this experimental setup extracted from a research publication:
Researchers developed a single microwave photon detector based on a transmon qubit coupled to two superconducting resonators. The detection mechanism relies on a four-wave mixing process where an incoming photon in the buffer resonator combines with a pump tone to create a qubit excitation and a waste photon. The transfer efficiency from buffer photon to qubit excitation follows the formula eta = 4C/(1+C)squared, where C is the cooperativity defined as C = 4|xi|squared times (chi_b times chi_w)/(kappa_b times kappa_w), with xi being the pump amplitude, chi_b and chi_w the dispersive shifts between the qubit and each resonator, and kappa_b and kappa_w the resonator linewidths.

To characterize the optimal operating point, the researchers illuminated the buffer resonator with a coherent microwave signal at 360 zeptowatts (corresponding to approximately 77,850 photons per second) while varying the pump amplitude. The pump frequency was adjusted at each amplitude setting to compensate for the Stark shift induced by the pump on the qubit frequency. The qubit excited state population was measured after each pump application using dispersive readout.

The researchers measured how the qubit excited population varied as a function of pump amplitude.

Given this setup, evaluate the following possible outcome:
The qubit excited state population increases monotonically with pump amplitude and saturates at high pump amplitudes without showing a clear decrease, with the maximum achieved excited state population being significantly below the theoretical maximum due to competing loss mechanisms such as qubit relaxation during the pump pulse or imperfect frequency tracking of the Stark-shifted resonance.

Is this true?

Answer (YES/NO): NO